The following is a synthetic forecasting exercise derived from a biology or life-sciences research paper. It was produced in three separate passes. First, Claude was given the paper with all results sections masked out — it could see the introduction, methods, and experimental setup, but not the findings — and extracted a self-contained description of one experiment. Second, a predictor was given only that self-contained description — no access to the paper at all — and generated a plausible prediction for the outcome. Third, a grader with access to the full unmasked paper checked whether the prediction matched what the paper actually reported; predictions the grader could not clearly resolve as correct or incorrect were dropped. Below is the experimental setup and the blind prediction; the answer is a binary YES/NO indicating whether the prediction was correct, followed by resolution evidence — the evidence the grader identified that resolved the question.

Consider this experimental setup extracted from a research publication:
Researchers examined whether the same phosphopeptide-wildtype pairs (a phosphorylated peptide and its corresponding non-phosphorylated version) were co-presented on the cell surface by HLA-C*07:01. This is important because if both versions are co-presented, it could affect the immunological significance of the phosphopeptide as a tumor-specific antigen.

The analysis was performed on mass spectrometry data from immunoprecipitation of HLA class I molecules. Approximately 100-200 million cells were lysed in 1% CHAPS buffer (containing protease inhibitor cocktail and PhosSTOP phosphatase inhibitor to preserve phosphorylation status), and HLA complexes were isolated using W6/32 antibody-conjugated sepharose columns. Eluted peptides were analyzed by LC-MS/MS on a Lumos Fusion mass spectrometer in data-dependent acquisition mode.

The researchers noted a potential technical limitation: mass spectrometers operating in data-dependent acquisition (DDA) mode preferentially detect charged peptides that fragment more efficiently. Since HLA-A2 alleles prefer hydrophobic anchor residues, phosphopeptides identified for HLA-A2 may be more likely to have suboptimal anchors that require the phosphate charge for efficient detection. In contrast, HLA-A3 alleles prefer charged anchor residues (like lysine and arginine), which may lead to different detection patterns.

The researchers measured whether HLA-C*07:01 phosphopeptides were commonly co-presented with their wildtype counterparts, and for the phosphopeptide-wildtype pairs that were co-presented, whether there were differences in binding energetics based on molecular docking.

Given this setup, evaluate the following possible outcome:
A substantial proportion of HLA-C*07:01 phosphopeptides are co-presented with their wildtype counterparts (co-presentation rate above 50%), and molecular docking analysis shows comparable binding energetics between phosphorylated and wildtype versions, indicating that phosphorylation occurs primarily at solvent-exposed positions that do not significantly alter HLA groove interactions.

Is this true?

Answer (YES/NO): NO